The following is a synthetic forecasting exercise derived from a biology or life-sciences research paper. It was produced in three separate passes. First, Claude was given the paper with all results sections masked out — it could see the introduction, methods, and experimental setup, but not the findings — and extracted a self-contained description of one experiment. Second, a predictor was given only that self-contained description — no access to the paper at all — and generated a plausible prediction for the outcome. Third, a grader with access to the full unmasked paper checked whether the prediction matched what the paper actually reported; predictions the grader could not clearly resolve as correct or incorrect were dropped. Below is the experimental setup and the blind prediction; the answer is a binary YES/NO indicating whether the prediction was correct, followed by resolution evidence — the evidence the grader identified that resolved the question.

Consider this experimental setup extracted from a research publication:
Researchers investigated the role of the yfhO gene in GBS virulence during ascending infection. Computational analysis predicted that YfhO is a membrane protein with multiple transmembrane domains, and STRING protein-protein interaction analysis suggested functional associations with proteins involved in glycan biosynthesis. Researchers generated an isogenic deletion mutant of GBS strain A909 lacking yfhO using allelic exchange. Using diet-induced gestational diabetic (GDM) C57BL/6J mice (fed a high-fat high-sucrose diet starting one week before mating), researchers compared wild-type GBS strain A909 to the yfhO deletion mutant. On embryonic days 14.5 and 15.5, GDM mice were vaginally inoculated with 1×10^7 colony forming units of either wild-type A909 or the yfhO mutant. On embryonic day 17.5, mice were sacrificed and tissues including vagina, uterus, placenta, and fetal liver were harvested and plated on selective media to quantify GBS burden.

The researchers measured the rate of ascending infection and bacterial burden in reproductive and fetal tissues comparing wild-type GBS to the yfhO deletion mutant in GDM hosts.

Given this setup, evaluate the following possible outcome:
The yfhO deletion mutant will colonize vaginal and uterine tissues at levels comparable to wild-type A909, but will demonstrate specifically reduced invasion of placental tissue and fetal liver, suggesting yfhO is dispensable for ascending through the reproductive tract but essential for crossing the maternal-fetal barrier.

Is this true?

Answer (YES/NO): NO